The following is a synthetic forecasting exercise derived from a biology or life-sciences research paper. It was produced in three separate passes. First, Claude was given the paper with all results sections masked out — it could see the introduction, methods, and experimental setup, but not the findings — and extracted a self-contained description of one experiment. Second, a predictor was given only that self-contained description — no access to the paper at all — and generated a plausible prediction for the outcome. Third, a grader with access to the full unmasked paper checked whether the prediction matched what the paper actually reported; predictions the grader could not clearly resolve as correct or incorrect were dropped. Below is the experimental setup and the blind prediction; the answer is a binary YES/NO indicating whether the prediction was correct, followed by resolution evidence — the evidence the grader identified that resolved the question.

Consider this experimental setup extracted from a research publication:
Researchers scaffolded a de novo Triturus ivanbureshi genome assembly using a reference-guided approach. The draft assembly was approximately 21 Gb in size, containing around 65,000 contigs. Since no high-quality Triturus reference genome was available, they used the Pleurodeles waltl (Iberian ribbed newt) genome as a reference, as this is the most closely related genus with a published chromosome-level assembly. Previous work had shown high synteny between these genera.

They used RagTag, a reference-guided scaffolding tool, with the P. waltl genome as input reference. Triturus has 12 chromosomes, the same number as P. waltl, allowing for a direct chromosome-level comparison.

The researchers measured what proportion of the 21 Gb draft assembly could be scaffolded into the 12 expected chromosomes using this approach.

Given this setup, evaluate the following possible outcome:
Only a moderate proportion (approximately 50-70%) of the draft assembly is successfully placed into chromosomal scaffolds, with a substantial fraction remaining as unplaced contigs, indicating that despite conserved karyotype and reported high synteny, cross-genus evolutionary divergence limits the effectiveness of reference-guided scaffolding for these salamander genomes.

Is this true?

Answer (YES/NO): NO